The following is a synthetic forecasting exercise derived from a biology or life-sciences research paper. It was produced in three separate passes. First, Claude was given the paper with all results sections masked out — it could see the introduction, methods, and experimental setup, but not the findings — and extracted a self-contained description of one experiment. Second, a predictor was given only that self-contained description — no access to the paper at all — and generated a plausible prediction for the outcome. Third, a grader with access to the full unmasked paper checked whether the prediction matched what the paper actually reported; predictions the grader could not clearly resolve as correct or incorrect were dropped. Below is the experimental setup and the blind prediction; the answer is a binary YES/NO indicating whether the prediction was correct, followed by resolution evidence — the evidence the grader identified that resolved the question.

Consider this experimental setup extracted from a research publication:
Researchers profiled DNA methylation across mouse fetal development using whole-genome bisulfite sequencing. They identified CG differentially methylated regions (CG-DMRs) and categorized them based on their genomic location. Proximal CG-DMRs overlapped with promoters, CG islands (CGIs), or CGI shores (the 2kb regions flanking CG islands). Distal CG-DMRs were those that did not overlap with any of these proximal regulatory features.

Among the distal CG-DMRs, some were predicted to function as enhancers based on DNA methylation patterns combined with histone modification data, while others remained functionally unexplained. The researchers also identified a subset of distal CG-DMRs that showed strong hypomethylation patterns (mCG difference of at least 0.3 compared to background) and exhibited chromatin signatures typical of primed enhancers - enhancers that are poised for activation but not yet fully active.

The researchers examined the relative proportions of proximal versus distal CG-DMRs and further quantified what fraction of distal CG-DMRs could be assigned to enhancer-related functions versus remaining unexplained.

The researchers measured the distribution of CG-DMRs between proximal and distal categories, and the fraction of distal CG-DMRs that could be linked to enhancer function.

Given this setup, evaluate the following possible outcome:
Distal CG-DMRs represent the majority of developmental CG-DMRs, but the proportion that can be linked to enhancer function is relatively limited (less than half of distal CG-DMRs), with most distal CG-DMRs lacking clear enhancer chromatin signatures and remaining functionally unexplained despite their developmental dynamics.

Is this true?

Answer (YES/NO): YES